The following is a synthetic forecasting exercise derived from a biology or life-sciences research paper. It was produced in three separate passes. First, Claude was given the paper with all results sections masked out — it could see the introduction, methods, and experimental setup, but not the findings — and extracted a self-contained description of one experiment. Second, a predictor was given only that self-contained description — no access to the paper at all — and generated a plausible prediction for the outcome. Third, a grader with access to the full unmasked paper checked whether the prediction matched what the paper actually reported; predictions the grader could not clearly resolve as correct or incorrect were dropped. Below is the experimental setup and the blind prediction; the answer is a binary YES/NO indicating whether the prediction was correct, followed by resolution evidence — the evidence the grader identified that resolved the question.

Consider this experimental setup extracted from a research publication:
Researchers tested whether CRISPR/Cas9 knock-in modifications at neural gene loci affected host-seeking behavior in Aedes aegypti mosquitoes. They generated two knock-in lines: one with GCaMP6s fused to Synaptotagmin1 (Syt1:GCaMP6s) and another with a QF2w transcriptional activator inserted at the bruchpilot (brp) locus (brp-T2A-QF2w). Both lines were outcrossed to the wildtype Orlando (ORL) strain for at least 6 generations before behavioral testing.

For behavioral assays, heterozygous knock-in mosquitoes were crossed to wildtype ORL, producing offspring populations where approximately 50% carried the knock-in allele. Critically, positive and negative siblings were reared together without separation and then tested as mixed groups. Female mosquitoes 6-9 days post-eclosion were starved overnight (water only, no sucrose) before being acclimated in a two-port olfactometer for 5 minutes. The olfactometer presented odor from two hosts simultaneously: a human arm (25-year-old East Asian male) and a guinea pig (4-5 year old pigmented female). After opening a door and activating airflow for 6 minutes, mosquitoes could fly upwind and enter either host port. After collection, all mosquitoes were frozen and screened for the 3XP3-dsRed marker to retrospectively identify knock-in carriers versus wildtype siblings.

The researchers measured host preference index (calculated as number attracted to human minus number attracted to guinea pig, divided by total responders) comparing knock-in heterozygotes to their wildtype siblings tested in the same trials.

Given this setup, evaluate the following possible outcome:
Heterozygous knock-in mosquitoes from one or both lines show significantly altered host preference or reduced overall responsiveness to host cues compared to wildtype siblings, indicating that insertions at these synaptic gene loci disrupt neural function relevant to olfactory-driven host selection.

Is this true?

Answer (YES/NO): NO